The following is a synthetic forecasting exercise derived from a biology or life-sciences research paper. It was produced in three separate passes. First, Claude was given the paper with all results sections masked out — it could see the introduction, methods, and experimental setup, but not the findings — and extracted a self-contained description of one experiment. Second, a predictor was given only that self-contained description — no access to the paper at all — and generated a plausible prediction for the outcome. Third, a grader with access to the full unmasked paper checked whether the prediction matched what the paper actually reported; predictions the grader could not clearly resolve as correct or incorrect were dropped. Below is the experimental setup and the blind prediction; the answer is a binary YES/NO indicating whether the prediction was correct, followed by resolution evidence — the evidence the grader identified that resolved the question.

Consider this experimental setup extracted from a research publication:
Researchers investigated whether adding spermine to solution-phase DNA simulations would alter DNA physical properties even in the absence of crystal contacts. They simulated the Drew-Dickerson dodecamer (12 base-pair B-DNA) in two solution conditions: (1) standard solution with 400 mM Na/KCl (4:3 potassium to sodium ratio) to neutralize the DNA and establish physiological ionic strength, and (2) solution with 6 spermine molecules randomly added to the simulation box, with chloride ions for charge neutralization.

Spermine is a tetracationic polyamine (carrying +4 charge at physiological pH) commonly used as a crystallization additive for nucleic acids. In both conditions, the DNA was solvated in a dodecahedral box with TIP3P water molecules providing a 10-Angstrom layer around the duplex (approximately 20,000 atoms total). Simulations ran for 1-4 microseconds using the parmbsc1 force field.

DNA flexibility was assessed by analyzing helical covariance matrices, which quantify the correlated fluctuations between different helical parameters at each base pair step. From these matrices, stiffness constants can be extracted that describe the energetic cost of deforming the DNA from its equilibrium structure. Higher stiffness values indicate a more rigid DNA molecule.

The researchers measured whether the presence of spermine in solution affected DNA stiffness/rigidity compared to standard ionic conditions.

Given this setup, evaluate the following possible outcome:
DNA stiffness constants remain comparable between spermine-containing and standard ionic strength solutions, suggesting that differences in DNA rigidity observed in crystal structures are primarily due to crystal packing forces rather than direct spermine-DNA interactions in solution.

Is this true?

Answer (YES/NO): YES